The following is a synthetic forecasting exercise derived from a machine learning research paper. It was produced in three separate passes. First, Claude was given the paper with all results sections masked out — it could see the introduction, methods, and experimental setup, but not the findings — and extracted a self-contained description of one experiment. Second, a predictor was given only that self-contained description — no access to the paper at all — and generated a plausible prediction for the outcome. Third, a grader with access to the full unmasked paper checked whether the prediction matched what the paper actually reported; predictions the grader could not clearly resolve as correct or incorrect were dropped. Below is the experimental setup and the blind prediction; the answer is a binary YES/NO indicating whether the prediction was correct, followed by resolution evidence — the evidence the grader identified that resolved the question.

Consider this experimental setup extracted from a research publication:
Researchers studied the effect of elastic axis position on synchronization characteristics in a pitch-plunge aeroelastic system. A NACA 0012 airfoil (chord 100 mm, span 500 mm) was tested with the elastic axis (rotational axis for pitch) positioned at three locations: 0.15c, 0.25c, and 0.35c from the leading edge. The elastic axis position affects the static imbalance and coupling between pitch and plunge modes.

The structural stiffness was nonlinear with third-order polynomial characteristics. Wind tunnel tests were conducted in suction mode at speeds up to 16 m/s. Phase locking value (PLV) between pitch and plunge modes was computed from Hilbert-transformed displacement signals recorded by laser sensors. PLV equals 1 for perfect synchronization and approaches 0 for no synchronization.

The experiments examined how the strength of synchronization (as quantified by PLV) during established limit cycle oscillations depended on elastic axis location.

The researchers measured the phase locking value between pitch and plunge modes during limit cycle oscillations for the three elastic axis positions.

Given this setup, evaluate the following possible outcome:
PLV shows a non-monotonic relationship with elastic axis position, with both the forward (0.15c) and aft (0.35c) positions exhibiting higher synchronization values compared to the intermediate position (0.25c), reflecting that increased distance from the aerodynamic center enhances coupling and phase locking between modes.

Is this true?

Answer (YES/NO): NO